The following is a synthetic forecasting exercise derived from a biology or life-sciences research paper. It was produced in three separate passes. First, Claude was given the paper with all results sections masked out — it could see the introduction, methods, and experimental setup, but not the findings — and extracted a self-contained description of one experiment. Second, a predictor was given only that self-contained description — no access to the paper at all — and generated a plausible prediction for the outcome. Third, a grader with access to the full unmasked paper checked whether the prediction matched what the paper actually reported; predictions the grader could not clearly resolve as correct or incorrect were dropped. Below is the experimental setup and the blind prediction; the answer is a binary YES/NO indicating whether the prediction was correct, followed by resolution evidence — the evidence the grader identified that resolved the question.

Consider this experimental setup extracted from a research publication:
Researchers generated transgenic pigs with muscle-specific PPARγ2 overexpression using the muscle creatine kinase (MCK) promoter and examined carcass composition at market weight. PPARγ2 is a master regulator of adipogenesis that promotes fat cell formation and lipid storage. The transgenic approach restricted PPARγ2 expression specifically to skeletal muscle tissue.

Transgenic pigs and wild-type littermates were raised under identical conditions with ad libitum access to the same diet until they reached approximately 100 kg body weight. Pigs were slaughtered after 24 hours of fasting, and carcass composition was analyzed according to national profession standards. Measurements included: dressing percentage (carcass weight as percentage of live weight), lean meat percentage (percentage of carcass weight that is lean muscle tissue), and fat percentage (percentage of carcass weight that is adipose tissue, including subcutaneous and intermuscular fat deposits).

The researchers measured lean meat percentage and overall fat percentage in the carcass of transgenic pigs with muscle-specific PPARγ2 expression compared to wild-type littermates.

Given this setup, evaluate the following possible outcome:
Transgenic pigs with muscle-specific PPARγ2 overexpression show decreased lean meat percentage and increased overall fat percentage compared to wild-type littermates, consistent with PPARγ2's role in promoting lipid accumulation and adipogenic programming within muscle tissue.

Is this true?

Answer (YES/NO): NO